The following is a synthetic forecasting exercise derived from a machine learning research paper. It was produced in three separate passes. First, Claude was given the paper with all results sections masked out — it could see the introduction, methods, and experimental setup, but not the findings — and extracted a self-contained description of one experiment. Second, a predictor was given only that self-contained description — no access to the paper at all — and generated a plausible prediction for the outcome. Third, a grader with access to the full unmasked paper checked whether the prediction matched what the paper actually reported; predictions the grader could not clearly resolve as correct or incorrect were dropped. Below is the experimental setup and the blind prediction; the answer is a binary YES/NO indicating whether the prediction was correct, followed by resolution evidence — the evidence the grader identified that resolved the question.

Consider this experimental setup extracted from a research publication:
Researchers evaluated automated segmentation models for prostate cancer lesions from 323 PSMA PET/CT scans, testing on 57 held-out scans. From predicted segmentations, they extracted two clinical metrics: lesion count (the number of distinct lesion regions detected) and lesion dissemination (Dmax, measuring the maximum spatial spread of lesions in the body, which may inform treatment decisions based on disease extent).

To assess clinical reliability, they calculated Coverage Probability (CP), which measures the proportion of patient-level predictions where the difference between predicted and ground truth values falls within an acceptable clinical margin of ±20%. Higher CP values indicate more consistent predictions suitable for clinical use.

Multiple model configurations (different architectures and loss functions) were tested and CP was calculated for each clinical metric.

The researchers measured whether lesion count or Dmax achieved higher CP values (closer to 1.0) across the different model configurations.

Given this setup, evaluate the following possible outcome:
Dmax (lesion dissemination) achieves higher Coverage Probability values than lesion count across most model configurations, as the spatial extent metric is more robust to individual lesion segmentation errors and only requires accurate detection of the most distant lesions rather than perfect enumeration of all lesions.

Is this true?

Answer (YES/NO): NO